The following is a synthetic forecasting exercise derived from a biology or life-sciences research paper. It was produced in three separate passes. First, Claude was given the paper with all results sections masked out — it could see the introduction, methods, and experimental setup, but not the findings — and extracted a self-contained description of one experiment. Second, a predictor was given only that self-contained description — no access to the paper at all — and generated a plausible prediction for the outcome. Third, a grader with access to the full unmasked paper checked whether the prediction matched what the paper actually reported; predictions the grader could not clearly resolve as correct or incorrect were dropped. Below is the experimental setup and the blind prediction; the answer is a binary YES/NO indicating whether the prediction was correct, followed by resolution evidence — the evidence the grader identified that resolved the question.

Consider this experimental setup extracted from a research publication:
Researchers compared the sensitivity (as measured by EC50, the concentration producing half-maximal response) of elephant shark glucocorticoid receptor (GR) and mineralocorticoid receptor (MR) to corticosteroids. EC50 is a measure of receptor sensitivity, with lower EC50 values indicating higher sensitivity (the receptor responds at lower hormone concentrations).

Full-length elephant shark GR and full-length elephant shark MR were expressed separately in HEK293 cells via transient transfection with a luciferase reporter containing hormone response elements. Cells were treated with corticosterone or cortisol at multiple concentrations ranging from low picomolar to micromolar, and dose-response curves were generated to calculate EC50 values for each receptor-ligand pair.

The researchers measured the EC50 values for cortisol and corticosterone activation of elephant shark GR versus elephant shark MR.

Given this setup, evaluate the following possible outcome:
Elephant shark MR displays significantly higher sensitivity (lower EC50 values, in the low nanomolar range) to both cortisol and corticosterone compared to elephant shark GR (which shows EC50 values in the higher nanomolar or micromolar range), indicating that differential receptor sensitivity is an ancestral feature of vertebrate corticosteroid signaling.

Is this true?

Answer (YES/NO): YES